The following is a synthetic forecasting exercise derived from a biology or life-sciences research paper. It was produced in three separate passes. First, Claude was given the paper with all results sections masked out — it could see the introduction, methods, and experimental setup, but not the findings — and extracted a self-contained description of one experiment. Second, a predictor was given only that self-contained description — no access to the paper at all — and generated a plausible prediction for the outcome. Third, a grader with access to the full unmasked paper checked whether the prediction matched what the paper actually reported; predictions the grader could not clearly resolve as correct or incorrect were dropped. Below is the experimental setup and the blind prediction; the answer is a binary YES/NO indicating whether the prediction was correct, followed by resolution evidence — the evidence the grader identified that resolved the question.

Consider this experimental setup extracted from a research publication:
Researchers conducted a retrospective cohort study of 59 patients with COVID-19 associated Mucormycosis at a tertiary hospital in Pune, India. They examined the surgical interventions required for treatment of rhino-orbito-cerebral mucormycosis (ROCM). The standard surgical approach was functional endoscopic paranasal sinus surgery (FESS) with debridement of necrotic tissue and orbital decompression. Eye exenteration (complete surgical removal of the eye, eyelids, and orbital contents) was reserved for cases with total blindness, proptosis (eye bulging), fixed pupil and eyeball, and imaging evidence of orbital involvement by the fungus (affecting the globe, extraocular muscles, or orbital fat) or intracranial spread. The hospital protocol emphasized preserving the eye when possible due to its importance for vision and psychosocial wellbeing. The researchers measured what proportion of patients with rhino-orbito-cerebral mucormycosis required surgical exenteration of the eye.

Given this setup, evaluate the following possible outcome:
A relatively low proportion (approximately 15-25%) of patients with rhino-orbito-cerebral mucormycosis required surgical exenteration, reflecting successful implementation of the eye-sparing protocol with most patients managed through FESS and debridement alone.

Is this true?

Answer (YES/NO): YES